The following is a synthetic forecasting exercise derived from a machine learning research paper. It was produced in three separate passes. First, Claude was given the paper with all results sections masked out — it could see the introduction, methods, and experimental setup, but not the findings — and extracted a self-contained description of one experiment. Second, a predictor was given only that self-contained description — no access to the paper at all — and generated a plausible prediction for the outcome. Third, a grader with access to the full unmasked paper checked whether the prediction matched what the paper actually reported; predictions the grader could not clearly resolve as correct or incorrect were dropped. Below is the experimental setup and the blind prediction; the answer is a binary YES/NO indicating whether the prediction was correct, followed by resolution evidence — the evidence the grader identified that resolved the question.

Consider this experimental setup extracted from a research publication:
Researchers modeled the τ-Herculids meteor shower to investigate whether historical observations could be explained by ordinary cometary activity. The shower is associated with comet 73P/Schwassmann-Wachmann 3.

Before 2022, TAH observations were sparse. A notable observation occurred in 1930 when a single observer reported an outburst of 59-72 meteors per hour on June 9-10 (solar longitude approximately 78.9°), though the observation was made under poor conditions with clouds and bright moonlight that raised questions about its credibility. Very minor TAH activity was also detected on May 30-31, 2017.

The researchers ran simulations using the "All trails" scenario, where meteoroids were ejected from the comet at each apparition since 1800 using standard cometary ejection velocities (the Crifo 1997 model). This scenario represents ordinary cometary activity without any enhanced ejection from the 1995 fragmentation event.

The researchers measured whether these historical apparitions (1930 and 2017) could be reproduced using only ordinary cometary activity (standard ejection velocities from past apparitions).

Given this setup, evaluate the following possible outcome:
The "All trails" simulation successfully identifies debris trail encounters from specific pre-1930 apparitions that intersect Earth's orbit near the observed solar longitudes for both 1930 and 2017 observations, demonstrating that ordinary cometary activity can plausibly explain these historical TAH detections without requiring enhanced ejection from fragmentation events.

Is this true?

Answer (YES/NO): NO